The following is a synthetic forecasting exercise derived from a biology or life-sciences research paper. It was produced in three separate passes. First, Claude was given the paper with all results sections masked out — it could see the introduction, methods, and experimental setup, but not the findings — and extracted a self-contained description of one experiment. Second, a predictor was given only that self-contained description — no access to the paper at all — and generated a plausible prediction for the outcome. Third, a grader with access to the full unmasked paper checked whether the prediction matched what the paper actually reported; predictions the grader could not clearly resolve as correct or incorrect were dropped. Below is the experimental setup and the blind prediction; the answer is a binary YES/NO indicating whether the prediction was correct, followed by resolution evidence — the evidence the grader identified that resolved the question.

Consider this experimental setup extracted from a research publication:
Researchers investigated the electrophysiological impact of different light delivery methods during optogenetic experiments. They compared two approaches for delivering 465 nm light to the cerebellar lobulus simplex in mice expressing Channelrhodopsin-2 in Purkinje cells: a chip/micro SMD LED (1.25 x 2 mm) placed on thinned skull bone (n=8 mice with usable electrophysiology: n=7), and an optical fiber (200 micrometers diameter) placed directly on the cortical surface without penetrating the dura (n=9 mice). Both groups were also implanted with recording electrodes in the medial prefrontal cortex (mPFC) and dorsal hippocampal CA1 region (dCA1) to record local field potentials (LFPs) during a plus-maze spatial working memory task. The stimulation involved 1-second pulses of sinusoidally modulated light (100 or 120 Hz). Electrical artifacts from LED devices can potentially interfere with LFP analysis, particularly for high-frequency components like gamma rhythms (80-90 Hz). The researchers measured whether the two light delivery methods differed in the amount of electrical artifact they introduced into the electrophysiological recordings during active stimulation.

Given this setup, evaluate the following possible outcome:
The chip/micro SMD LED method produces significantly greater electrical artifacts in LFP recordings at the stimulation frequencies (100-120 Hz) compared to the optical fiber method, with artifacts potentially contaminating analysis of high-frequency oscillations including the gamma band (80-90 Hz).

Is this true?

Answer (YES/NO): YES